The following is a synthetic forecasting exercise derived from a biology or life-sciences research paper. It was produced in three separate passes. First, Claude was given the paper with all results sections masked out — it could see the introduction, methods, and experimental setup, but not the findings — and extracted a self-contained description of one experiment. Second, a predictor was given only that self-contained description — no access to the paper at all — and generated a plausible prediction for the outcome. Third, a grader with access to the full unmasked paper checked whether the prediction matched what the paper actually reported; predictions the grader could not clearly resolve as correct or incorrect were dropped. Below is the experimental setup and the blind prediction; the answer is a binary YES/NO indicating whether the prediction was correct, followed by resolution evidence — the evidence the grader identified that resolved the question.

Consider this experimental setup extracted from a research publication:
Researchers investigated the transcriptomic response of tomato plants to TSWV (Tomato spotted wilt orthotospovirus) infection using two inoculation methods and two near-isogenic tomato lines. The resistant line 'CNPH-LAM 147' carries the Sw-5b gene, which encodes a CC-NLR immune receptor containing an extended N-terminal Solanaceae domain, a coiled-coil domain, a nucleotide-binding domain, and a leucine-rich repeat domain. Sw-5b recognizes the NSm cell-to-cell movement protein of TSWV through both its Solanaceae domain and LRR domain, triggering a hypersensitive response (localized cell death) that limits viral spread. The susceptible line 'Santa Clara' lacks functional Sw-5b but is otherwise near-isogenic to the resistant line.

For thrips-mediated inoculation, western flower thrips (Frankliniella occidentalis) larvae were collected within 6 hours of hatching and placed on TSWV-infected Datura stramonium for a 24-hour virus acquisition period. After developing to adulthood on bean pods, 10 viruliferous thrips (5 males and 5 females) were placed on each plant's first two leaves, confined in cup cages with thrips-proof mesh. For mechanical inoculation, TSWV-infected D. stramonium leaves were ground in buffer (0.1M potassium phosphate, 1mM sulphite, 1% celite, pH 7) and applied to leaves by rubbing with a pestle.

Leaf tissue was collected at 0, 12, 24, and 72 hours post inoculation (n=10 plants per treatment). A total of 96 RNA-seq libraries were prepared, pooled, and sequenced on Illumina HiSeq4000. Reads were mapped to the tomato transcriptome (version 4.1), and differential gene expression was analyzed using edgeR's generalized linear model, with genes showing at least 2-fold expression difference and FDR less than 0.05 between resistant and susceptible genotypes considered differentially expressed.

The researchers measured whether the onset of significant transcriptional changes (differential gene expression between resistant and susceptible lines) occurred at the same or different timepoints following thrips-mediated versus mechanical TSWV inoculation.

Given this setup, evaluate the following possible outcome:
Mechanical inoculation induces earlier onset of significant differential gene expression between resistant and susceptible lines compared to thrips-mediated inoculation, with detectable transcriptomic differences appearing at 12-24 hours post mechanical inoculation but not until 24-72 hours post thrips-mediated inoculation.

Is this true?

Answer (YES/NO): NO